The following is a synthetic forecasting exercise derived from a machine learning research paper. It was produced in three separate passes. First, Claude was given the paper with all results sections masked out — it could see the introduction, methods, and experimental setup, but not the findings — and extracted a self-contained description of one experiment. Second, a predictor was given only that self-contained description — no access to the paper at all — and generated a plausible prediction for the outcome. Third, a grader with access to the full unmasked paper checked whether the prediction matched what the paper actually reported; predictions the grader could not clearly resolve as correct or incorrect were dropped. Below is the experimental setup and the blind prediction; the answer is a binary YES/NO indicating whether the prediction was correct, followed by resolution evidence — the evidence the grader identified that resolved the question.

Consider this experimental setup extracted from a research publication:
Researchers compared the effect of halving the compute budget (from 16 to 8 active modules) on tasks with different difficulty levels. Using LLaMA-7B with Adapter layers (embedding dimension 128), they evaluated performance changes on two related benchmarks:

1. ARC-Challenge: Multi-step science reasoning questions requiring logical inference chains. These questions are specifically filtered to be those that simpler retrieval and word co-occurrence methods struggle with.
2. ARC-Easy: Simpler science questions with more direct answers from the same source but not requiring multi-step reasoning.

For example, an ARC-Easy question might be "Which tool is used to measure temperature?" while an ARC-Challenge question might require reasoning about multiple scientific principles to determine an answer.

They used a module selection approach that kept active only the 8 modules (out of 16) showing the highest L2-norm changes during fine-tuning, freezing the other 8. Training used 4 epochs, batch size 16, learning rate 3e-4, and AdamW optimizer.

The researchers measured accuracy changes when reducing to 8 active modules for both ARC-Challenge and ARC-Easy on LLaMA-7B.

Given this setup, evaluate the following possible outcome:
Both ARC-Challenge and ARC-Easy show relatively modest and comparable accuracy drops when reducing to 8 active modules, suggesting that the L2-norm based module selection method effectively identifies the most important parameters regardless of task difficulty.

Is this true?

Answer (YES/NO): NO